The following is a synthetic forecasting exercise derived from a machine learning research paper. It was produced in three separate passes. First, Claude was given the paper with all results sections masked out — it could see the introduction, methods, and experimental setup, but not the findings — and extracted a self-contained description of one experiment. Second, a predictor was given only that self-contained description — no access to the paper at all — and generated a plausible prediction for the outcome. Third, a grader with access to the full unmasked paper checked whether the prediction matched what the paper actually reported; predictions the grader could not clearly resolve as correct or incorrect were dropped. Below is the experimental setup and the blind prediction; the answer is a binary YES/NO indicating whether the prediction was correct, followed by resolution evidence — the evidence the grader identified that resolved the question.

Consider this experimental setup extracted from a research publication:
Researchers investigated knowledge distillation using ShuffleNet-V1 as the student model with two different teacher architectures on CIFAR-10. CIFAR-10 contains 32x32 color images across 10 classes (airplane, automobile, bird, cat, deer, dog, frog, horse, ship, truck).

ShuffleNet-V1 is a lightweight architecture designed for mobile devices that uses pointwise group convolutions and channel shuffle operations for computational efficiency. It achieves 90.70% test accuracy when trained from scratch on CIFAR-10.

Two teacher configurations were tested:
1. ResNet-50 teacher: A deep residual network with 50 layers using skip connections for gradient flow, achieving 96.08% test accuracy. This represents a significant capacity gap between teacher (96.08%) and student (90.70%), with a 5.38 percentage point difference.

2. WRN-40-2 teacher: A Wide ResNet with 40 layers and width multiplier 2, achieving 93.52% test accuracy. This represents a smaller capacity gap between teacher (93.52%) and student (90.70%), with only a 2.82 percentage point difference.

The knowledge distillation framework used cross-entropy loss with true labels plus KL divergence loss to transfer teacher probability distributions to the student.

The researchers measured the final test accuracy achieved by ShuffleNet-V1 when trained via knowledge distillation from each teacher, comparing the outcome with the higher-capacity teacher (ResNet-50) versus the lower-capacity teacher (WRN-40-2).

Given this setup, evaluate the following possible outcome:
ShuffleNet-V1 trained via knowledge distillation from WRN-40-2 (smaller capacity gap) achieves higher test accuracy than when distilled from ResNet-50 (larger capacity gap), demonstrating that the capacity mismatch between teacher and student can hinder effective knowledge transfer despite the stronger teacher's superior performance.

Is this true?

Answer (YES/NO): NO